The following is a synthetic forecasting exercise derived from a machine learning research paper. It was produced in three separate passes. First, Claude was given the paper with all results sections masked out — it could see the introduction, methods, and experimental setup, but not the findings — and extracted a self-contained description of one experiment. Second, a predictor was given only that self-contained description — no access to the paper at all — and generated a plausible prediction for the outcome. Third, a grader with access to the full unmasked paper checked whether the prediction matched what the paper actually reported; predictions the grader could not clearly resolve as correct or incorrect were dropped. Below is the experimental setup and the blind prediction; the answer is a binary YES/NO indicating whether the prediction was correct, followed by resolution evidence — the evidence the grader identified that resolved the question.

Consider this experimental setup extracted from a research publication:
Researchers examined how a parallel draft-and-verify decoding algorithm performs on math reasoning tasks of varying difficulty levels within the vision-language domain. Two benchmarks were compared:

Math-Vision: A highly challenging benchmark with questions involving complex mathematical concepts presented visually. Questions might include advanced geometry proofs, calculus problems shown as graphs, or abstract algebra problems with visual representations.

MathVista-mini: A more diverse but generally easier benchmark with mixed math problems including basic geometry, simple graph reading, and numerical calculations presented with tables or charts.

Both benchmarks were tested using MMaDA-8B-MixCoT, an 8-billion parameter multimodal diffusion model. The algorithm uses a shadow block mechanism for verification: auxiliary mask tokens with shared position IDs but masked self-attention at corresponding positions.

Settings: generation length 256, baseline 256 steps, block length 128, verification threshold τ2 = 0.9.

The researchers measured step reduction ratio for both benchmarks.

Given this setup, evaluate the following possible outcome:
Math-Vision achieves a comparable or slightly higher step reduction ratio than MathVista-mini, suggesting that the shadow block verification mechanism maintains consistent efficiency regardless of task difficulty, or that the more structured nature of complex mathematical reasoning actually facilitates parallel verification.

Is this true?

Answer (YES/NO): NO